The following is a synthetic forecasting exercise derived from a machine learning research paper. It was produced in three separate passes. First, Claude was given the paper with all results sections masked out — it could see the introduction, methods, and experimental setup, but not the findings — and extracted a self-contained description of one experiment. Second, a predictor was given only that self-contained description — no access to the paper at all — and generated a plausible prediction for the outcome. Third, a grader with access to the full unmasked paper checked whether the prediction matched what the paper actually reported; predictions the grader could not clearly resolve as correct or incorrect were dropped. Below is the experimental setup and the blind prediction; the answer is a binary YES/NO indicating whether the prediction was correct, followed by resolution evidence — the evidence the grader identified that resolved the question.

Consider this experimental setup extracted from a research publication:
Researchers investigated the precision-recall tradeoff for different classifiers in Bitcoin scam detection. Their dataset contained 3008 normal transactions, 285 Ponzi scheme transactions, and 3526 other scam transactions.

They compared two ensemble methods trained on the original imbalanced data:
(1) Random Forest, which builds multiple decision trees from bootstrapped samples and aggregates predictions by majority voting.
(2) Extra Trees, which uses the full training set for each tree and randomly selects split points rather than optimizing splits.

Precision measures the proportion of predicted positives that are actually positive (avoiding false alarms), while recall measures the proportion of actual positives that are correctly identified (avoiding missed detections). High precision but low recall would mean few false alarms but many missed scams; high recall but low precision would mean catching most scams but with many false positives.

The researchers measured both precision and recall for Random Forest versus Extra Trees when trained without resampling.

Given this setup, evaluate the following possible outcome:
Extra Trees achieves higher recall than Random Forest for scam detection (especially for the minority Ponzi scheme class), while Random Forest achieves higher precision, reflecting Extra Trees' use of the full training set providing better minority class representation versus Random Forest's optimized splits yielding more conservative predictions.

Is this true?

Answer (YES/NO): NO